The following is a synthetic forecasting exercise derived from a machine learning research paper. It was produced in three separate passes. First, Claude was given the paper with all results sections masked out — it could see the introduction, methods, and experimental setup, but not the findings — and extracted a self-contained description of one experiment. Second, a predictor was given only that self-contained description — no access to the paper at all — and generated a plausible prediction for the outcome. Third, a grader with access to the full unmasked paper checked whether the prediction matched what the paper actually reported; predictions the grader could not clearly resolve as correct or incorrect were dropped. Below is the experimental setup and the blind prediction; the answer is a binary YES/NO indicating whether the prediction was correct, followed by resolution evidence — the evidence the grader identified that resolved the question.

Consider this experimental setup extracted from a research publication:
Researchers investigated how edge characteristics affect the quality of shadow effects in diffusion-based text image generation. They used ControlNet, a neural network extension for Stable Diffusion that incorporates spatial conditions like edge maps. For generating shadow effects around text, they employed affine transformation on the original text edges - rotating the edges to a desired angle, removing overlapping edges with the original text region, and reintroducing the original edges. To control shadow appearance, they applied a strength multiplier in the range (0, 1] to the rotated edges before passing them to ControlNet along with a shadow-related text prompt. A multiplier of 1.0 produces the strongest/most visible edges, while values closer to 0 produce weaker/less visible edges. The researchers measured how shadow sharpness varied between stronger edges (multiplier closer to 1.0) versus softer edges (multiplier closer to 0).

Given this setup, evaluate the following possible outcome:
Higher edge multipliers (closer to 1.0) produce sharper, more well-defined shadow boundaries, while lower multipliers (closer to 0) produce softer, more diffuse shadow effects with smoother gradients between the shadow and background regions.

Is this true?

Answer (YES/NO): YES